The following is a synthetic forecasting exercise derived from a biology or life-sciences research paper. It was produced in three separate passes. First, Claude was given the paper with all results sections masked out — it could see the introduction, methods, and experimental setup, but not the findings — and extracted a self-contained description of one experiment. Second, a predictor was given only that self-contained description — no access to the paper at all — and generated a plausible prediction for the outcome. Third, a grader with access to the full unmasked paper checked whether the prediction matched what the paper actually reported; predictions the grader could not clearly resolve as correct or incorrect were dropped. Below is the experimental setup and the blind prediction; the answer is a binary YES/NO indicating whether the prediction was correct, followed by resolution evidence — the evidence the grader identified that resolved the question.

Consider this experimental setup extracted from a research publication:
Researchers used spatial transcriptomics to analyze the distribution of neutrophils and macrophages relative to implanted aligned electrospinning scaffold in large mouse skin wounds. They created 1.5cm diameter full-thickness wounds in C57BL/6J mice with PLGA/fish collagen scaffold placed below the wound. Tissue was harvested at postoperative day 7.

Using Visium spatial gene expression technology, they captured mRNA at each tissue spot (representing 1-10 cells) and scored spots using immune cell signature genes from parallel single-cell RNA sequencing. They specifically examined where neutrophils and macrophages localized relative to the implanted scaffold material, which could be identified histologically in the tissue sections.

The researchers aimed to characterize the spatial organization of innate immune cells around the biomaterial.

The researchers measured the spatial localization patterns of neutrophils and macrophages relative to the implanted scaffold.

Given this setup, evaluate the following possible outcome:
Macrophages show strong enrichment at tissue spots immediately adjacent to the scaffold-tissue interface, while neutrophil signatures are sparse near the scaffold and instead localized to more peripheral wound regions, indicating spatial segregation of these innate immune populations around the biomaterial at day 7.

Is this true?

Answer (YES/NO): NO